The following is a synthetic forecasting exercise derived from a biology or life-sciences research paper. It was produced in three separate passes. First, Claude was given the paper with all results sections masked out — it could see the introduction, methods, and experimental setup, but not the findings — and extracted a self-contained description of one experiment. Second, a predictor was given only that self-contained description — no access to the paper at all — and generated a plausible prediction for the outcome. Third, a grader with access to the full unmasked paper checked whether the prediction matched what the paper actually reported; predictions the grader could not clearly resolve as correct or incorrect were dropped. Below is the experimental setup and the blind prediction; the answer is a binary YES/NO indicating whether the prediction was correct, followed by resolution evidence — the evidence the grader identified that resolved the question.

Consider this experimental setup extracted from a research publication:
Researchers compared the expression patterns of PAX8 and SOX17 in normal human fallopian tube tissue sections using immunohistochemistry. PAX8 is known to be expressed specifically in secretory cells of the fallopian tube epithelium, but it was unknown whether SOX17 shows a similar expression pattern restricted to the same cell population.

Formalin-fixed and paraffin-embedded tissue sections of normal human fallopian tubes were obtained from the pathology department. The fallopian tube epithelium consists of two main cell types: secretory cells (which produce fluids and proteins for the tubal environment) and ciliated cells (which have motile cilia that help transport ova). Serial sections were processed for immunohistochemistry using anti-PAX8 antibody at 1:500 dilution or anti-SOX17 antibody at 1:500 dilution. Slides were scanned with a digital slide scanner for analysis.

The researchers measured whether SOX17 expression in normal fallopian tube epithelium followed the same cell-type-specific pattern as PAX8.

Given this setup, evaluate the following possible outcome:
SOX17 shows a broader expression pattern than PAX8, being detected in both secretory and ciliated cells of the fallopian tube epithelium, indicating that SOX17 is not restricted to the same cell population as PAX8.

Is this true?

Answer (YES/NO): NO